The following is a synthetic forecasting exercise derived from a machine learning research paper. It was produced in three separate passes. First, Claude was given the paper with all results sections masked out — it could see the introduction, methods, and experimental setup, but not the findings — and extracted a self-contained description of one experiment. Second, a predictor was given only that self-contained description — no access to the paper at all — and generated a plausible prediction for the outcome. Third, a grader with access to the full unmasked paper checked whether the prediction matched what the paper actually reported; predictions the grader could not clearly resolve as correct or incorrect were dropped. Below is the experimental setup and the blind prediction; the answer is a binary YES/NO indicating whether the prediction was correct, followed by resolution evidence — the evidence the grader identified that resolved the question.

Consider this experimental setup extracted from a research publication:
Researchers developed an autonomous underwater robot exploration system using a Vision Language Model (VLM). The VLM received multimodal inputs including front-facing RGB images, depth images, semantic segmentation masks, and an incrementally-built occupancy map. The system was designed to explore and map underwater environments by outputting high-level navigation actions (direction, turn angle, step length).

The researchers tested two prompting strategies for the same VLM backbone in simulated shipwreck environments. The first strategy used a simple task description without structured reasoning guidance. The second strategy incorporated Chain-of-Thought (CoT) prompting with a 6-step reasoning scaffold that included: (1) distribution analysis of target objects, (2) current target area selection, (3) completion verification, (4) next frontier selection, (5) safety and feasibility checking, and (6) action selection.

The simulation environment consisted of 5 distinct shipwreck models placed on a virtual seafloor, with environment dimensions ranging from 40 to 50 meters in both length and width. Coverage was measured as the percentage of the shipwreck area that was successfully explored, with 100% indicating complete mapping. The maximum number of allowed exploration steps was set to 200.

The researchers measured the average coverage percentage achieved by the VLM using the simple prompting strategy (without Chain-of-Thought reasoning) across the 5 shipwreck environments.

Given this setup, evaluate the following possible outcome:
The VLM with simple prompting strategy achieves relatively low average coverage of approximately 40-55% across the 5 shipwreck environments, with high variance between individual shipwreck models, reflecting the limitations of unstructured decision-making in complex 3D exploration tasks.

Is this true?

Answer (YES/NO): NO